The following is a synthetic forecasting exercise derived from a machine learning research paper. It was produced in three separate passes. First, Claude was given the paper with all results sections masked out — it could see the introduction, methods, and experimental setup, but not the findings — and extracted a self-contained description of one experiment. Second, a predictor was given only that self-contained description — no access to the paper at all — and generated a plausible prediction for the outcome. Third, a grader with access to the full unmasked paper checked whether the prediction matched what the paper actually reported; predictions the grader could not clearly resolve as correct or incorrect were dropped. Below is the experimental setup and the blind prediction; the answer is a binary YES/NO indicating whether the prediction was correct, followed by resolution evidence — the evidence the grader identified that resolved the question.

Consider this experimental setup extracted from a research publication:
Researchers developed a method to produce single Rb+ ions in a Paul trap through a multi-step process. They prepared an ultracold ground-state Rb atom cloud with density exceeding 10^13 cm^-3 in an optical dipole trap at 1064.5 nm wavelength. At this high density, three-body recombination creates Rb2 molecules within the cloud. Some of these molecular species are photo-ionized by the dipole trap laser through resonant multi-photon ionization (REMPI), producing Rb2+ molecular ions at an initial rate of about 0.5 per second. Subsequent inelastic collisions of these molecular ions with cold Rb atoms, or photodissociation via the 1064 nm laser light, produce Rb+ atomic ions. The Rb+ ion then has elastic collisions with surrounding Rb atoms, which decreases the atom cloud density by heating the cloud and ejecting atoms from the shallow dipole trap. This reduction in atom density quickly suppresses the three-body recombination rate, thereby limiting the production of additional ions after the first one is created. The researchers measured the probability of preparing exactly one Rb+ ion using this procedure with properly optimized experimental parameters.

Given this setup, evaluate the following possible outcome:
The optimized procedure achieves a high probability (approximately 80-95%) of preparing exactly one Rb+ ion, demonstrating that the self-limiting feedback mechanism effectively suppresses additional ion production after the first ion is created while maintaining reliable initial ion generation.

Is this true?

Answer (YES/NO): YES